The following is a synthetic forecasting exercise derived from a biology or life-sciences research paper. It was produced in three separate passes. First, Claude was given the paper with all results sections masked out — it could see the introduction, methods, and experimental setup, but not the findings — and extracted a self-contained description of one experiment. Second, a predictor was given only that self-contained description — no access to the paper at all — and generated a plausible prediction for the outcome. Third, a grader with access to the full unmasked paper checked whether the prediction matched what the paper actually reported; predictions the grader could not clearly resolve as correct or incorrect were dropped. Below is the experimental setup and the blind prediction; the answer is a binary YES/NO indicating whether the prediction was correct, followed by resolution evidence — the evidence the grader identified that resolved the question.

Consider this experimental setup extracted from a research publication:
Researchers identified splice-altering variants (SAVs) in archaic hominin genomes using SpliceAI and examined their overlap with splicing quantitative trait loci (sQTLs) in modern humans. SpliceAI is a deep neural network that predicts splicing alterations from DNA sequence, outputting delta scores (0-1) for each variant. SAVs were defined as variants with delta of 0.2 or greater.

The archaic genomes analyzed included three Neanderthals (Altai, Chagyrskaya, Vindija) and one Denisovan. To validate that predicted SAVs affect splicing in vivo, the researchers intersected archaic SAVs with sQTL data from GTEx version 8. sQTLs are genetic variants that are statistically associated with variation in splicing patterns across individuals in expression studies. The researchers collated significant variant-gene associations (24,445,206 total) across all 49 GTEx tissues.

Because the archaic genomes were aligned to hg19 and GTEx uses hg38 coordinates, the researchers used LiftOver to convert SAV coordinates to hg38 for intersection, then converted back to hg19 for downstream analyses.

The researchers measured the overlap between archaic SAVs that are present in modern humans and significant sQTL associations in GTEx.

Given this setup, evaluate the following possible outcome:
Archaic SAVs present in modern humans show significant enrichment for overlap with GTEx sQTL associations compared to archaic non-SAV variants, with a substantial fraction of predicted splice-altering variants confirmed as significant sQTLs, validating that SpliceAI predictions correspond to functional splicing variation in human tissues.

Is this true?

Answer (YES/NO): NO